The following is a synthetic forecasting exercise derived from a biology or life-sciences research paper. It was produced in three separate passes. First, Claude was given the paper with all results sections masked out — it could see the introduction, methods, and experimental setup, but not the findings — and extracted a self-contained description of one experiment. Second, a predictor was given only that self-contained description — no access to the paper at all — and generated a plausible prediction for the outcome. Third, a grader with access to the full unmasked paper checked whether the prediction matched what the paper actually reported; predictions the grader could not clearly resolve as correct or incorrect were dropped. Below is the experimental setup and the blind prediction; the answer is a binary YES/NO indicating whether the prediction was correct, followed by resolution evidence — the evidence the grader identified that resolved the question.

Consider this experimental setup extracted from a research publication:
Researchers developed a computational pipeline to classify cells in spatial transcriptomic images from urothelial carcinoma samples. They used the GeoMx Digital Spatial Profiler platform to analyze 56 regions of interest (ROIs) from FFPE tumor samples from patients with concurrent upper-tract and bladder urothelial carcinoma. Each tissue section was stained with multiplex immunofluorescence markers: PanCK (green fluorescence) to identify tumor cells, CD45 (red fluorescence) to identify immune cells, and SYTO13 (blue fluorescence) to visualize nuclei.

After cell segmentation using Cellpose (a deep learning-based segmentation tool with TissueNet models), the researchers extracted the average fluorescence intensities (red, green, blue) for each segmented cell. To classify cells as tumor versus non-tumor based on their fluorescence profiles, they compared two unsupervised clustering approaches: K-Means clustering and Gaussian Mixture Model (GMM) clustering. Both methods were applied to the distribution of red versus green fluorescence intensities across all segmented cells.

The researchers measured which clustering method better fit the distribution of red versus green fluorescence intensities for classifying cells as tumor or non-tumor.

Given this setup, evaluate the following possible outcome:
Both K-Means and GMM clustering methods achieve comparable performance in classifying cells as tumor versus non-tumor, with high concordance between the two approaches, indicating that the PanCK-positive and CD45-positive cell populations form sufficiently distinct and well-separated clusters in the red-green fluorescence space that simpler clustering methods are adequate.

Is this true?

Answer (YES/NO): NO